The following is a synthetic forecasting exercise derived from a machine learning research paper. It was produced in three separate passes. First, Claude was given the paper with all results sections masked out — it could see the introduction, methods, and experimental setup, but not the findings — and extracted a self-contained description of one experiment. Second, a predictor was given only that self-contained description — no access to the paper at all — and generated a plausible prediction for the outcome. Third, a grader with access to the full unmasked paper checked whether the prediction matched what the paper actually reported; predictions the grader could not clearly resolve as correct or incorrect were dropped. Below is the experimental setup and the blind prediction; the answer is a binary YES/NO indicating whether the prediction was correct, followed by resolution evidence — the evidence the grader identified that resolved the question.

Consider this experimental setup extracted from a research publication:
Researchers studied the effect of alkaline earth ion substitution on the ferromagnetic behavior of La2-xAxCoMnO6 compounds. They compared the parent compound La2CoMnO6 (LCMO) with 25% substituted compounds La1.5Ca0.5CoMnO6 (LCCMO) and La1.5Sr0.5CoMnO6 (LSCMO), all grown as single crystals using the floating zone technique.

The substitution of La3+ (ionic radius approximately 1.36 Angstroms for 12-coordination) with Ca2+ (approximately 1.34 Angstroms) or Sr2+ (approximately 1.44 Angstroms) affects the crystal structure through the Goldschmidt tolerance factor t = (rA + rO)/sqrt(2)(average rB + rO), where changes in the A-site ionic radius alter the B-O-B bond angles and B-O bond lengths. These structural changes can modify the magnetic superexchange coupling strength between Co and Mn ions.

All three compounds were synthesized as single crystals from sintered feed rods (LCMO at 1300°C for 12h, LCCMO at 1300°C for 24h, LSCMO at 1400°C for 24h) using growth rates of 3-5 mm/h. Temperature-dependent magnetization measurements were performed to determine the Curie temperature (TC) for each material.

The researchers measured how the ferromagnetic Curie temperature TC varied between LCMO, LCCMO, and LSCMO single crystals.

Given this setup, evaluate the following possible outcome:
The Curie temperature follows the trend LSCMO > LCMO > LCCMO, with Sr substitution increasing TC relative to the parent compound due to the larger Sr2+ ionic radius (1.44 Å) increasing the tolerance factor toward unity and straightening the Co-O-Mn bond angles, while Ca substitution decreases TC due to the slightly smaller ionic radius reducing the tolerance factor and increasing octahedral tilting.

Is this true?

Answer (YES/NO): NO